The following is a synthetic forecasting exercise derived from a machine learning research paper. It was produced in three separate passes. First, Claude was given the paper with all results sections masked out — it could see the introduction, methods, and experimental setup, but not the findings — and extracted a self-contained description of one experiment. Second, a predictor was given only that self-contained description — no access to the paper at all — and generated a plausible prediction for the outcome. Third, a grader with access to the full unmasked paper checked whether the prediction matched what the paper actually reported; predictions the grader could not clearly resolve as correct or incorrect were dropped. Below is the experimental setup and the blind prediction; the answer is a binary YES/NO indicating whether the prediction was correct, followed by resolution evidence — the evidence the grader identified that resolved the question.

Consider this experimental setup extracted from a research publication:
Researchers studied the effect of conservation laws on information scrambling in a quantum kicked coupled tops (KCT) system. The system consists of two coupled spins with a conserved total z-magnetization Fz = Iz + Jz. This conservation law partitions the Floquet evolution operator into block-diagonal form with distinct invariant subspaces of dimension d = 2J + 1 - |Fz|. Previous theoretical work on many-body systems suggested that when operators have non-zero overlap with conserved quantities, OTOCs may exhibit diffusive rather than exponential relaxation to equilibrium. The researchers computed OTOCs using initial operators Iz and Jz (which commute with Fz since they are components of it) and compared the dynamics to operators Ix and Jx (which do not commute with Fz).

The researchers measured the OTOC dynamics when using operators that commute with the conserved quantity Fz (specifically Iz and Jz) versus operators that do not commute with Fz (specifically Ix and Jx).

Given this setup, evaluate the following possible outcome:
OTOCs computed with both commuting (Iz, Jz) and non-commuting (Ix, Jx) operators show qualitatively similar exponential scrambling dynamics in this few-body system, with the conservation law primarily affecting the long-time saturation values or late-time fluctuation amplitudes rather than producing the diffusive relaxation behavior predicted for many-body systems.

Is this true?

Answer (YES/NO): NO